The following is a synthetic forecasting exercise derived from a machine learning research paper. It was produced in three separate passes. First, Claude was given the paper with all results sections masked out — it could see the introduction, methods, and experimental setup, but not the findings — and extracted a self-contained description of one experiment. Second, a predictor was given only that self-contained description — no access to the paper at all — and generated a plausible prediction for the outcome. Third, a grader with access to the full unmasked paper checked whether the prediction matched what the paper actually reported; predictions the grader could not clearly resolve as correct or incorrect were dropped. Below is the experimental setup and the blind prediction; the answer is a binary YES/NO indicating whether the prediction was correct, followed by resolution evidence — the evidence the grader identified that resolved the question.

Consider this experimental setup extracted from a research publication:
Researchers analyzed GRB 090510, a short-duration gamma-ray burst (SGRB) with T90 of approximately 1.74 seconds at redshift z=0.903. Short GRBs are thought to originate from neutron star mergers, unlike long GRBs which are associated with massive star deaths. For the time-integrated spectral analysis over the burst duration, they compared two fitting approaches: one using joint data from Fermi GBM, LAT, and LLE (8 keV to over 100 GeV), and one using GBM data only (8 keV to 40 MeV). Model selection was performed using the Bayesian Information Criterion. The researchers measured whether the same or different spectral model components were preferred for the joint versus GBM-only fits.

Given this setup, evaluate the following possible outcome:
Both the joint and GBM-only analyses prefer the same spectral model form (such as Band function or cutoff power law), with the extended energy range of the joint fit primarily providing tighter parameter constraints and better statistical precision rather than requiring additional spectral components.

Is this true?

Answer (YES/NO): NO